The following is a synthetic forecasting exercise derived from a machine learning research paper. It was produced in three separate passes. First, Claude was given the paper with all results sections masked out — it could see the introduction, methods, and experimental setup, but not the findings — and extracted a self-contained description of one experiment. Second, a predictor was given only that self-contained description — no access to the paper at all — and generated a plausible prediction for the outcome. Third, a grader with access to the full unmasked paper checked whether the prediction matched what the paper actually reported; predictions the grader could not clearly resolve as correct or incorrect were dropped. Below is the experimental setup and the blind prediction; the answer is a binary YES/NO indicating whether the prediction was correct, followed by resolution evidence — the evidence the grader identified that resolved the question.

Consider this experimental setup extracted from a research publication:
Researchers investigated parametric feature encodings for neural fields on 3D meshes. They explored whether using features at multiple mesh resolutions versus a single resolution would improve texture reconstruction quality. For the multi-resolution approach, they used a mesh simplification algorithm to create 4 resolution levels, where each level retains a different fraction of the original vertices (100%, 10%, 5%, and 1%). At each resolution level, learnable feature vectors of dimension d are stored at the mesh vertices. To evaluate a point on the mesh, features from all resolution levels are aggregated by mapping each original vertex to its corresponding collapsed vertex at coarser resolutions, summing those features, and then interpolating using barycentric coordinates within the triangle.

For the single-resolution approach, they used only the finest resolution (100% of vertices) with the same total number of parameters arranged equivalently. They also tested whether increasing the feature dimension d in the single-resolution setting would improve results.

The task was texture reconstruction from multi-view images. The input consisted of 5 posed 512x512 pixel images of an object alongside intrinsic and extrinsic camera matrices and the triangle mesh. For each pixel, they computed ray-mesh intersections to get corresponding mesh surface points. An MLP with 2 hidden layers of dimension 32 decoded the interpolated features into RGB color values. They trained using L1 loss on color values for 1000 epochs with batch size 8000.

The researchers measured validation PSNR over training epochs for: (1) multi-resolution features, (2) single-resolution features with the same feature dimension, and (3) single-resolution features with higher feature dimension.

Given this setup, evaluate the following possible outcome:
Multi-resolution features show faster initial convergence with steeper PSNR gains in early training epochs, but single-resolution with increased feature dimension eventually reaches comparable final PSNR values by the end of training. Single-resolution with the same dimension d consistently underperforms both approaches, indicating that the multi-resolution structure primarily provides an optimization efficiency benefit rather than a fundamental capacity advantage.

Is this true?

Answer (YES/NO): NO